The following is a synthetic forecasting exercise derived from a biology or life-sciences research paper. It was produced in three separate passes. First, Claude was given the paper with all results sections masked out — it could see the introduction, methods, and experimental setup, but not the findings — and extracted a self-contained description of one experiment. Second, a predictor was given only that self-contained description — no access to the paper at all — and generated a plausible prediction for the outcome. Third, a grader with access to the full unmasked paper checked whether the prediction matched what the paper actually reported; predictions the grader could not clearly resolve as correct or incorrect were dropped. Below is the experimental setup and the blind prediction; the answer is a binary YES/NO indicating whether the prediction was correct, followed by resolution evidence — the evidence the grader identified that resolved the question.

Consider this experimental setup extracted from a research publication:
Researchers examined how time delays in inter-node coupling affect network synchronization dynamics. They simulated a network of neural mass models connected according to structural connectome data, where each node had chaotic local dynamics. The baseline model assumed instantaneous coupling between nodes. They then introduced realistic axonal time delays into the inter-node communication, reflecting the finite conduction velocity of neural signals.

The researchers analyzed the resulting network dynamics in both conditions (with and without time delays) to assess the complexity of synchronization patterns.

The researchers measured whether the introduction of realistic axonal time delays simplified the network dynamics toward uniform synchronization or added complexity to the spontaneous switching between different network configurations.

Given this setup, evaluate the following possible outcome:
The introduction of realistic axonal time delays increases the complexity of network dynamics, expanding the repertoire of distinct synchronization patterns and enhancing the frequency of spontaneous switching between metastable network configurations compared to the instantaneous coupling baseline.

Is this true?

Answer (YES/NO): NO